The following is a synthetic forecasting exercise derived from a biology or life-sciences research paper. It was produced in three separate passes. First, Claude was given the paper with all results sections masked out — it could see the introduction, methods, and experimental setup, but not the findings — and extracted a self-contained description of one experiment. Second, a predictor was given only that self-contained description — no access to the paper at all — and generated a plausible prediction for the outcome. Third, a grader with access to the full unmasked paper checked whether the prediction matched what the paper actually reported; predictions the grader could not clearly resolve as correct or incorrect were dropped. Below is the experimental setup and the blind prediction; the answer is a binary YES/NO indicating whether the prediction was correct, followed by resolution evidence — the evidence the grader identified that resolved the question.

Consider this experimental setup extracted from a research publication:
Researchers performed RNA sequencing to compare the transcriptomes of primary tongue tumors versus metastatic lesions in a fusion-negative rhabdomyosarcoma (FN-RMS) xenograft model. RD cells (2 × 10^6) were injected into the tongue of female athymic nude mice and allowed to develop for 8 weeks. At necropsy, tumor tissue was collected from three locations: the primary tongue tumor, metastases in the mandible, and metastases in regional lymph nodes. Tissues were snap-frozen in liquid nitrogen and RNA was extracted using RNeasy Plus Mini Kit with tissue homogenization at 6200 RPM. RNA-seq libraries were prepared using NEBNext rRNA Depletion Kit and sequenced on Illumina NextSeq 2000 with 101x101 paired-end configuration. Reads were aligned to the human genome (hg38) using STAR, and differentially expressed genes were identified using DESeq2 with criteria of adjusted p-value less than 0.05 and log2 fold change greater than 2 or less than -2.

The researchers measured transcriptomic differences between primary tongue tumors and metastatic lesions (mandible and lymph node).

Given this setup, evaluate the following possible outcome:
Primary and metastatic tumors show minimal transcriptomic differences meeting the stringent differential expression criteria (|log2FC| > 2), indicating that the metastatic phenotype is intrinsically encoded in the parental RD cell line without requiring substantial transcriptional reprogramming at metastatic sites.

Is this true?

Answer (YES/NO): NO